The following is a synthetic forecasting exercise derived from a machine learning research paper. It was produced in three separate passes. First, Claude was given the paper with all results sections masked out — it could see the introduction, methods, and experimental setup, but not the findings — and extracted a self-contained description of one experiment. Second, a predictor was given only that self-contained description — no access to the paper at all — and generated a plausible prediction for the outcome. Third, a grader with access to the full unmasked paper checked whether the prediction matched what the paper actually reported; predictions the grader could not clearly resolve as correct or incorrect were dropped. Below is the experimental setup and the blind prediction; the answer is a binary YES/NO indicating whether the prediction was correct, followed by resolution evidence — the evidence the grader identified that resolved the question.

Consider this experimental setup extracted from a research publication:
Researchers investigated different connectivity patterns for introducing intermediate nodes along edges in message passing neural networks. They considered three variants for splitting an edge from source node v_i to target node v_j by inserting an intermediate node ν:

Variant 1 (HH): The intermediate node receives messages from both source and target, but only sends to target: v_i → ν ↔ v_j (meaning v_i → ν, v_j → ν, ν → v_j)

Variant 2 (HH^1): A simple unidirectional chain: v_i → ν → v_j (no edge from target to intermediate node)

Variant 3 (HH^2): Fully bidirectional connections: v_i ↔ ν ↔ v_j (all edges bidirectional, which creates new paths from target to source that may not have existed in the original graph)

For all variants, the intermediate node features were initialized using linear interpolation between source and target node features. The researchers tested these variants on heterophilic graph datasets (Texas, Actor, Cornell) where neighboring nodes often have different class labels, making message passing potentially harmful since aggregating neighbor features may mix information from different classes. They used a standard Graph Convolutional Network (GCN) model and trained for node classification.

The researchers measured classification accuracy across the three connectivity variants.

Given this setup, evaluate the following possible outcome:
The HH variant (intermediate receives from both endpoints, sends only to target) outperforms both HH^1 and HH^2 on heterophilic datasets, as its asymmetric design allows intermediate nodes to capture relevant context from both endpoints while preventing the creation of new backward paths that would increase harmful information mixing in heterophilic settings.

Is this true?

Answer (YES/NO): YES